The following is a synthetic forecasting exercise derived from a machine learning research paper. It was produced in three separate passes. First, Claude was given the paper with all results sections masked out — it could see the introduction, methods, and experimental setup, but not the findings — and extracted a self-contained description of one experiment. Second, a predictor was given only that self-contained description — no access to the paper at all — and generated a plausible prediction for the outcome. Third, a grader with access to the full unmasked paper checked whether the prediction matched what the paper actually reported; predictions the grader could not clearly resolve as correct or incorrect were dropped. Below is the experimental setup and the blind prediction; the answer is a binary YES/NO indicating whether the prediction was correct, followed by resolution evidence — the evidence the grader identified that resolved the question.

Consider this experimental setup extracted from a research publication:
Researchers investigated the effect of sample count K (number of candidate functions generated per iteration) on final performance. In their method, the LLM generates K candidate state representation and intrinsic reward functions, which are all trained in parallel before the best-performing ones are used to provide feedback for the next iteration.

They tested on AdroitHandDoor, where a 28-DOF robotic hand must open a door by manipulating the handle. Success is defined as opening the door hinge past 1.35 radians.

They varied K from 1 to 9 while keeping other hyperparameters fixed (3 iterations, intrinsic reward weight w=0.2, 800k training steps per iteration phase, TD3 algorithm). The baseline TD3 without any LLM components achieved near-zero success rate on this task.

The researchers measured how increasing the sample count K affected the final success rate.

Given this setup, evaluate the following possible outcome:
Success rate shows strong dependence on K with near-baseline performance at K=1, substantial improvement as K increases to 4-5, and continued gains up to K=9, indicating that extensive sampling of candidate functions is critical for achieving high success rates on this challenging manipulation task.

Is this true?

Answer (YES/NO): NO